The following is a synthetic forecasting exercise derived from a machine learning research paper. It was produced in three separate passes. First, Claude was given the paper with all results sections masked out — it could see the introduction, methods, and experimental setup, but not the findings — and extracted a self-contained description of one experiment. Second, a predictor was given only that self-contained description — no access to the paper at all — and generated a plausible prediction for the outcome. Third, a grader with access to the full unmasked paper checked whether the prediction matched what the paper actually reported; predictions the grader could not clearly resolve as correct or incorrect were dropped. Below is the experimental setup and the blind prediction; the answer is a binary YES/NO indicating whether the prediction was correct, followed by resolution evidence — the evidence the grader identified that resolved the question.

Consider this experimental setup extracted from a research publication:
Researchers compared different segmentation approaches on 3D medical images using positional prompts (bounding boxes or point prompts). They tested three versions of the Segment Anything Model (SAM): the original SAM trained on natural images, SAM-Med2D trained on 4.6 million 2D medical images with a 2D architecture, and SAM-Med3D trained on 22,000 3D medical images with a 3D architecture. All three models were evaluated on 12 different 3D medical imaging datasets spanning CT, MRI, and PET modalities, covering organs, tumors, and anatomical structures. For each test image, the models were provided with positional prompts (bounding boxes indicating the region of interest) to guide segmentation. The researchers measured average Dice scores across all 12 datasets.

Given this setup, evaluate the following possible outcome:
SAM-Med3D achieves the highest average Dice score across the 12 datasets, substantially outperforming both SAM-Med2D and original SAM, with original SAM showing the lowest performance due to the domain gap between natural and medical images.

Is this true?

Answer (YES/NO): YES